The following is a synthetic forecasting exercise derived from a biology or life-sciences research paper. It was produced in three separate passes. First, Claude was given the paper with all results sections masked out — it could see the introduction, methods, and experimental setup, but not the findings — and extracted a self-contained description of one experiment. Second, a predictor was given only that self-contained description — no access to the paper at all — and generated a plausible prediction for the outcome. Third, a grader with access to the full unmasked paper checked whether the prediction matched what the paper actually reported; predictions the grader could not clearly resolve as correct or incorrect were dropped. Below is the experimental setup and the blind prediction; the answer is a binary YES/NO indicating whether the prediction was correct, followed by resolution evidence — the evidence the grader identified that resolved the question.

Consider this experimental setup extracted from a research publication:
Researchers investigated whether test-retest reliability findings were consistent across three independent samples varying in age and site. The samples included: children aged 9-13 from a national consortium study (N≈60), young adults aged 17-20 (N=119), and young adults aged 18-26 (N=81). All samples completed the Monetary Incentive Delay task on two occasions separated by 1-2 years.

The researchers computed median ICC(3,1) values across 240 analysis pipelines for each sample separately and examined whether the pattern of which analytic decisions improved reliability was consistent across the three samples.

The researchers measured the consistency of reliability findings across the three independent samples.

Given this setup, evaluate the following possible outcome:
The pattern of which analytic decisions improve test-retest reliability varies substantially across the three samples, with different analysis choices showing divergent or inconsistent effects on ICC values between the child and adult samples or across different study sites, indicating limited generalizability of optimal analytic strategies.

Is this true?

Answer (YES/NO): NO